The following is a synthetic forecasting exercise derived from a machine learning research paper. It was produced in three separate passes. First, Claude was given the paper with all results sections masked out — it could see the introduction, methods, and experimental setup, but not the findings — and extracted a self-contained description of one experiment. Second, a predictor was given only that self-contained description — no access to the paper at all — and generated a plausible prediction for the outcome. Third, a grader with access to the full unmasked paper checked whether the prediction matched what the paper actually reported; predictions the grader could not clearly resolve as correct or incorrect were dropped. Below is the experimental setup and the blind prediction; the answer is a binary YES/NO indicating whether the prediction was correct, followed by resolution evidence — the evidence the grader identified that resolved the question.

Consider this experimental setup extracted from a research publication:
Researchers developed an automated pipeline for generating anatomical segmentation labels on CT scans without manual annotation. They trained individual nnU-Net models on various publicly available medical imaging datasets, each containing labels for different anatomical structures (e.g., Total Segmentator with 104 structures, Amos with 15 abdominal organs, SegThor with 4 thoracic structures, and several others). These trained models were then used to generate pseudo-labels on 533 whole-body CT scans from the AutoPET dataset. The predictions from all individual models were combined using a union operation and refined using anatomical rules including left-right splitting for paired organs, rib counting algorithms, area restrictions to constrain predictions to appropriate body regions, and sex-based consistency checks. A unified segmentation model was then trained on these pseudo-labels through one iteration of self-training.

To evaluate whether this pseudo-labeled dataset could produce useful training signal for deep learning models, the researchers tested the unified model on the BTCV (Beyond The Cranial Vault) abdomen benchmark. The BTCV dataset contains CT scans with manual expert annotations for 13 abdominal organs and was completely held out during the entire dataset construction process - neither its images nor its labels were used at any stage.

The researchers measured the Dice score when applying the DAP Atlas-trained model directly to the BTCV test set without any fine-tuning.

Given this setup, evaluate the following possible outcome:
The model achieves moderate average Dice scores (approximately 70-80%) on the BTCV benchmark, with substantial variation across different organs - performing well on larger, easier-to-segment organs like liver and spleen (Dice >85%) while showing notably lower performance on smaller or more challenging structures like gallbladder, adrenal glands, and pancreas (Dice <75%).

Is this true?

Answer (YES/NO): NO